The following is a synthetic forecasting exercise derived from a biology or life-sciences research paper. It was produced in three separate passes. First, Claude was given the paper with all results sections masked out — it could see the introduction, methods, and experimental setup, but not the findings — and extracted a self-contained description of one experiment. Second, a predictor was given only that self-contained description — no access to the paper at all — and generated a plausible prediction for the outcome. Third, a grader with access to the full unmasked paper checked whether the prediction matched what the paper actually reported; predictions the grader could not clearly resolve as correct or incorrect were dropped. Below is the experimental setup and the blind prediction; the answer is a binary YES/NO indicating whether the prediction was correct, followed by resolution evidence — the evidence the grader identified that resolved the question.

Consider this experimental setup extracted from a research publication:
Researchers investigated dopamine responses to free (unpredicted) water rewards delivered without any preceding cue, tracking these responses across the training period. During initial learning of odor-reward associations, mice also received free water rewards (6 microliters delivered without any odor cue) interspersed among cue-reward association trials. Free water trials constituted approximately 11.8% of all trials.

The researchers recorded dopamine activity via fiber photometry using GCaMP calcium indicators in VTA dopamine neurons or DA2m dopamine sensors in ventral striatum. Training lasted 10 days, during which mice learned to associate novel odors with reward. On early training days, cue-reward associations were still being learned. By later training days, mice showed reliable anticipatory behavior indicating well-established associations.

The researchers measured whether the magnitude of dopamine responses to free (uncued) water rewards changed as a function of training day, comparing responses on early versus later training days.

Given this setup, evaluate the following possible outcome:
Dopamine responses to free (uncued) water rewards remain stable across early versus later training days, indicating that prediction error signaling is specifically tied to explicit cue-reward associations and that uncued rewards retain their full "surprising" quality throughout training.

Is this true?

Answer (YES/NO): YES